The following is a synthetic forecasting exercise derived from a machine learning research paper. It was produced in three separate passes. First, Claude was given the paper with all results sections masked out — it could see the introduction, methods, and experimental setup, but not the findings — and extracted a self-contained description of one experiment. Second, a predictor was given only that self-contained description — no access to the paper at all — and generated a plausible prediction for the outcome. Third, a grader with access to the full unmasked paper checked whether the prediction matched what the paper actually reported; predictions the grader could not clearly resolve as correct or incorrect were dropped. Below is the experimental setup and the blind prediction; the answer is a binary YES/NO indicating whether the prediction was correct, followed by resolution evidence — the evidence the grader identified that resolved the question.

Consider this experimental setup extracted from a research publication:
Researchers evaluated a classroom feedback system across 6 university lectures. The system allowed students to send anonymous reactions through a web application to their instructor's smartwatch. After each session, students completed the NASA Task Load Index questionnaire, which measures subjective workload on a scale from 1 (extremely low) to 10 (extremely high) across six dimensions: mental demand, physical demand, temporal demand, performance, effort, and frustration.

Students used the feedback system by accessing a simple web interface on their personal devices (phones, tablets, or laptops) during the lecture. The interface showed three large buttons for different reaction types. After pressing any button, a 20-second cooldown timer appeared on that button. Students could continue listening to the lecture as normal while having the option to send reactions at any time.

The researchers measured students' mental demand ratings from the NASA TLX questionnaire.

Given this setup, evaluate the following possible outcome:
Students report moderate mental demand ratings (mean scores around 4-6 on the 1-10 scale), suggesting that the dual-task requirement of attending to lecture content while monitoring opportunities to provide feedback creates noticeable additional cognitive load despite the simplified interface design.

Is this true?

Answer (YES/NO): NO